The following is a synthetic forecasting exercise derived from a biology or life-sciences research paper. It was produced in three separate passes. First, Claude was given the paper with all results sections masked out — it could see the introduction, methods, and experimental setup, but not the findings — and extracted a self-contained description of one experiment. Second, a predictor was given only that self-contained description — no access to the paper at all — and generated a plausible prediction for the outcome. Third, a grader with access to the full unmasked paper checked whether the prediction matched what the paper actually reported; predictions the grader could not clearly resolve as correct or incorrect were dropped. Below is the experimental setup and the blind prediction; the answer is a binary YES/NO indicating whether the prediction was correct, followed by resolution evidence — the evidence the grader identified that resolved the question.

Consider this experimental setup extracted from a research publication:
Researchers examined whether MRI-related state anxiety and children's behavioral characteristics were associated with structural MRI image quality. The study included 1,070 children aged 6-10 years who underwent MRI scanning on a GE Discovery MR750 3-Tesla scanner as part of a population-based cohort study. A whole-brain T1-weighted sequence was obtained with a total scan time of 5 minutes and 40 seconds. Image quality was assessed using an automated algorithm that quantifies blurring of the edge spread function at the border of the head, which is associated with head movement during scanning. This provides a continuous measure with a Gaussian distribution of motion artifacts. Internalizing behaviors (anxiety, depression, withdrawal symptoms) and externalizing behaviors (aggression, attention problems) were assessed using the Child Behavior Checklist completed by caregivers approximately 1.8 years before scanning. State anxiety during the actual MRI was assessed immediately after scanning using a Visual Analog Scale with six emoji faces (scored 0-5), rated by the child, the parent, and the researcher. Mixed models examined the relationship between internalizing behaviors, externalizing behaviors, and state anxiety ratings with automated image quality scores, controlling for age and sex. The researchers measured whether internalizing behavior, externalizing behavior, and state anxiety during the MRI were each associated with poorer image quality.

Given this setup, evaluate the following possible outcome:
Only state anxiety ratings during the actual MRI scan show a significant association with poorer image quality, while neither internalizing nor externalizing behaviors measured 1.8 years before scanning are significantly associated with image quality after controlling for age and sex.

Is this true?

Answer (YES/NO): NO